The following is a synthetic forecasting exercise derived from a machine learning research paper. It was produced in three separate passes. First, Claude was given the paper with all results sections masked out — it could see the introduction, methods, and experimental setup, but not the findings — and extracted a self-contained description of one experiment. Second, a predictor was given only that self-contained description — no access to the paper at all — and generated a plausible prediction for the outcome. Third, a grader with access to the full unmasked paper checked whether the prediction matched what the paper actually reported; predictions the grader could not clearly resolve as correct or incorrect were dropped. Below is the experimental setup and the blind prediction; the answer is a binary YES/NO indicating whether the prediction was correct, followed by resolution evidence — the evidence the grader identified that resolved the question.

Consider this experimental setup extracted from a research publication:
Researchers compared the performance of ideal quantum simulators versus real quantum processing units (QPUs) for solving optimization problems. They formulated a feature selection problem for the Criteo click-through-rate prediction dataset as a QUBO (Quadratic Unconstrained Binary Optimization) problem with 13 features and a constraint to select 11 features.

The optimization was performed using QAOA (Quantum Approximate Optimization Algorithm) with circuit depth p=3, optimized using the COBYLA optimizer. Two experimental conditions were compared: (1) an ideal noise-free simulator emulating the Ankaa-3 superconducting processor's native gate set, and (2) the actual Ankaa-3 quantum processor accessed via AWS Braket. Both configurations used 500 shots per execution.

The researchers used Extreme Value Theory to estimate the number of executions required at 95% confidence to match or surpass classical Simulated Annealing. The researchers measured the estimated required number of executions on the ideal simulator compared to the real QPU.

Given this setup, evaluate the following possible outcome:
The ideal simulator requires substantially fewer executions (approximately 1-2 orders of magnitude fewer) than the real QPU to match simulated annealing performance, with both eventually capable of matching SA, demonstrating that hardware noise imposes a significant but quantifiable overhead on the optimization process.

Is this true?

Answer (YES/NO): NO